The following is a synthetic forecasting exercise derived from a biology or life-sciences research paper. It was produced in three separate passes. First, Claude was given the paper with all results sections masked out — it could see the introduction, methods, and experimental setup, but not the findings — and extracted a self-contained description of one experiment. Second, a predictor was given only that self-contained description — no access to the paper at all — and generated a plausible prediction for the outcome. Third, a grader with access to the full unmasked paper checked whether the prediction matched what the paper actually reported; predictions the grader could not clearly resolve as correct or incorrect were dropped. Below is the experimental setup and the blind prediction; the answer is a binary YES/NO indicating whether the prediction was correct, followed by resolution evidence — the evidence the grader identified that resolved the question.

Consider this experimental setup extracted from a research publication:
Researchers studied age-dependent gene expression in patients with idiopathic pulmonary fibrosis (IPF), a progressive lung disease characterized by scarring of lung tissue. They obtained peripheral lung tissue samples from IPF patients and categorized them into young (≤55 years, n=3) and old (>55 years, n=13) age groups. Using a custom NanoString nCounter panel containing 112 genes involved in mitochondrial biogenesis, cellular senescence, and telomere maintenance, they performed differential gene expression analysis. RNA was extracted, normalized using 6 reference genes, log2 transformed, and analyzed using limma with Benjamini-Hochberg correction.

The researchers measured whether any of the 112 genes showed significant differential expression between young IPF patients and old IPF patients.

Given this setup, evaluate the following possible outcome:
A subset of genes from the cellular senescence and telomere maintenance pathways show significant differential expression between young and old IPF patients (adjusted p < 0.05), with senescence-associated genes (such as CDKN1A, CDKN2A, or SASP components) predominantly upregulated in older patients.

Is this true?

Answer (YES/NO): NO